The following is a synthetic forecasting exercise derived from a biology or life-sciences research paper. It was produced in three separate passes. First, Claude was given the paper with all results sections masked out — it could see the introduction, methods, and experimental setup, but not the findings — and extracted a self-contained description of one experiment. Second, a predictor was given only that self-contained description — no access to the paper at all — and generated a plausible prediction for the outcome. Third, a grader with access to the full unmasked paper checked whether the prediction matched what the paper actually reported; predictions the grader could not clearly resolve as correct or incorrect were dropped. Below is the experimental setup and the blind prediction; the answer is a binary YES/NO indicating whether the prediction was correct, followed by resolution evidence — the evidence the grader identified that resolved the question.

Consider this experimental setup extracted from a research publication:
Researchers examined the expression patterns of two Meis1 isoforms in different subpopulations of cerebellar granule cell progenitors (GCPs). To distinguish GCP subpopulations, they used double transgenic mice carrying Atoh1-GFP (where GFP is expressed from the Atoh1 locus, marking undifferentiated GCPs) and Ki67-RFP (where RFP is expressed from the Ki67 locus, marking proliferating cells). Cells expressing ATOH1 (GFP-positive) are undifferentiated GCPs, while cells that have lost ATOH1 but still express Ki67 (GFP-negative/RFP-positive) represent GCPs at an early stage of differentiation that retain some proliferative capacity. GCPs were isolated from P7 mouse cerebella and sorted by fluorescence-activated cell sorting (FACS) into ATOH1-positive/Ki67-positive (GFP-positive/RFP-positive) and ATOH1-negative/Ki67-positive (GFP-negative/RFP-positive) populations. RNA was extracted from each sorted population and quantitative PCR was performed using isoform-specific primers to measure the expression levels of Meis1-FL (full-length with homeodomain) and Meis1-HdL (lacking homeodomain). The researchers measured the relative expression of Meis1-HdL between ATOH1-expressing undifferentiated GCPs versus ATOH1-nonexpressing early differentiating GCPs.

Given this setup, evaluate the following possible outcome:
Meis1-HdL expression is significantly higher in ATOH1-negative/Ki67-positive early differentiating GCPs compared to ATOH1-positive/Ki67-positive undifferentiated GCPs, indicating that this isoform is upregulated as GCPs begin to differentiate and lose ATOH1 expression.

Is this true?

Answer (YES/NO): NO